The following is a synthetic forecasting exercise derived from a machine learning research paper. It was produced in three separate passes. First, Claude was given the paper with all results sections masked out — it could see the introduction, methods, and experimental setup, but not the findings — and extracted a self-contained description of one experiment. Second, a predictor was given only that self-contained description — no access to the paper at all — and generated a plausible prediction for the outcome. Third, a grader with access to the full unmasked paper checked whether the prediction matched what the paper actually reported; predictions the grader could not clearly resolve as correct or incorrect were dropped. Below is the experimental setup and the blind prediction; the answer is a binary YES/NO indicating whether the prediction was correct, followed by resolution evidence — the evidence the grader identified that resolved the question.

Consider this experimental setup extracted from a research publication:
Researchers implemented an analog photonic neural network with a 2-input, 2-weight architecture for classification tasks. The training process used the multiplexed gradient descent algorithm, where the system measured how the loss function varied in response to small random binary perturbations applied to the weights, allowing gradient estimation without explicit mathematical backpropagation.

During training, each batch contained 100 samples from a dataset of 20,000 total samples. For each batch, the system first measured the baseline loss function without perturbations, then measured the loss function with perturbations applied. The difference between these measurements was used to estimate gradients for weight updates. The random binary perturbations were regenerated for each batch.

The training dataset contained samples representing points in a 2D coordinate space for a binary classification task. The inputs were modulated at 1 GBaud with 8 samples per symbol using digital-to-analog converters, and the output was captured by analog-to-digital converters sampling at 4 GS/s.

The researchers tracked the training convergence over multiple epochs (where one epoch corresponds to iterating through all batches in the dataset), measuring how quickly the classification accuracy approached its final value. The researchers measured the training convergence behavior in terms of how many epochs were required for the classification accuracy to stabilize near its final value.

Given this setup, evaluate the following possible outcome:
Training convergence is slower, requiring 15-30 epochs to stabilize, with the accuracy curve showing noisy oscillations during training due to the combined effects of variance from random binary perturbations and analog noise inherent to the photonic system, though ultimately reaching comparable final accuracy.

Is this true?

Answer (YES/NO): NO